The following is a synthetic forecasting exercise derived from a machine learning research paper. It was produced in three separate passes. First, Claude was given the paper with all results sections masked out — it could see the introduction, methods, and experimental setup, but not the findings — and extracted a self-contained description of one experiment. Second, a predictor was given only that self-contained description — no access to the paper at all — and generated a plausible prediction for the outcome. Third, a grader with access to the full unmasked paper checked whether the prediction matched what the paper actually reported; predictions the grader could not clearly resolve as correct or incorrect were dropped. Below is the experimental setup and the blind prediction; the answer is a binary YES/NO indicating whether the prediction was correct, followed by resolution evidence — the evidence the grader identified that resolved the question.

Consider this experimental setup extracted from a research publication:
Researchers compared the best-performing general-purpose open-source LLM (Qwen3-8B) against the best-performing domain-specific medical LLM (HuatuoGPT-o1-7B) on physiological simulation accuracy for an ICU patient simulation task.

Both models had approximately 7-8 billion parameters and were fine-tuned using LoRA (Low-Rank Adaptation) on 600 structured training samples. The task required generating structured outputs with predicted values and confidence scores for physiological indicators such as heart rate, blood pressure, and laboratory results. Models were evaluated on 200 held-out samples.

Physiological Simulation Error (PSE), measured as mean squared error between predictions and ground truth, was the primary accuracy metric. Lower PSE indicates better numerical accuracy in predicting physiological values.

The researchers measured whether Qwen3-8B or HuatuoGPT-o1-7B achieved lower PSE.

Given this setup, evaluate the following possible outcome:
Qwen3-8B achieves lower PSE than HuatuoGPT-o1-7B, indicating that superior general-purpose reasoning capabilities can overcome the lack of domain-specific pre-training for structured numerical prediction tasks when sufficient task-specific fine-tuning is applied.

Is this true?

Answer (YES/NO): NO